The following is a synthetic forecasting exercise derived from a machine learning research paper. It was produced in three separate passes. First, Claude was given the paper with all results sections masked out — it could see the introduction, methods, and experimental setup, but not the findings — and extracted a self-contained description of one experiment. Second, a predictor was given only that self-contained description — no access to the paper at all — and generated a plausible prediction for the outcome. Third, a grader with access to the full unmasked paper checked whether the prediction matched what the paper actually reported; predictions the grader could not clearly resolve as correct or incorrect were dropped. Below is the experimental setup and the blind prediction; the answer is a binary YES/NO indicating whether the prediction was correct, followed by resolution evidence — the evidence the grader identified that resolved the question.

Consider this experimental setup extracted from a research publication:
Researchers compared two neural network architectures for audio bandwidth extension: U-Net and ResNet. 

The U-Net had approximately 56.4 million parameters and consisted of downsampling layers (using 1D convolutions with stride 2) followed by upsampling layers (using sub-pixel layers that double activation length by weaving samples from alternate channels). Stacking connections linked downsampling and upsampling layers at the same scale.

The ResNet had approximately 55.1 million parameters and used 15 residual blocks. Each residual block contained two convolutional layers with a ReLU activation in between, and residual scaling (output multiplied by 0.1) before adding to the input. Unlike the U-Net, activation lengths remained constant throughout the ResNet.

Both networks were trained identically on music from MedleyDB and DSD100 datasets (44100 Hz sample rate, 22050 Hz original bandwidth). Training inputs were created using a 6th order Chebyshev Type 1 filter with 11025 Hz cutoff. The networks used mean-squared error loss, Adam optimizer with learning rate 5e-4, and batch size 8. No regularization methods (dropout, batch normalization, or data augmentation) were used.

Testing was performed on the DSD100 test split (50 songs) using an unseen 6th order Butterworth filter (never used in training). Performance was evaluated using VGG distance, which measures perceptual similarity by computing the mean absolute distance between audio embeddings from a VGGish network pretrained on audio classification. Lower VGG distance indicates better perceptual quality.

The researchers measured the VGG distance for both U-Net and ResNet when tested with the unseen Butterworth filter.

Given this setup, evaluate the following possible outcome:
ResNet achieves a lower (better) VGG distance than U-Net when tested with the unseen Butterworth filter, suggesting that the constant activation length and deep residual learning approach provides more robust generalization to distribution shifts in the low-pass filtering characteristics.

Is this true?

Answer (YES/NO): NO